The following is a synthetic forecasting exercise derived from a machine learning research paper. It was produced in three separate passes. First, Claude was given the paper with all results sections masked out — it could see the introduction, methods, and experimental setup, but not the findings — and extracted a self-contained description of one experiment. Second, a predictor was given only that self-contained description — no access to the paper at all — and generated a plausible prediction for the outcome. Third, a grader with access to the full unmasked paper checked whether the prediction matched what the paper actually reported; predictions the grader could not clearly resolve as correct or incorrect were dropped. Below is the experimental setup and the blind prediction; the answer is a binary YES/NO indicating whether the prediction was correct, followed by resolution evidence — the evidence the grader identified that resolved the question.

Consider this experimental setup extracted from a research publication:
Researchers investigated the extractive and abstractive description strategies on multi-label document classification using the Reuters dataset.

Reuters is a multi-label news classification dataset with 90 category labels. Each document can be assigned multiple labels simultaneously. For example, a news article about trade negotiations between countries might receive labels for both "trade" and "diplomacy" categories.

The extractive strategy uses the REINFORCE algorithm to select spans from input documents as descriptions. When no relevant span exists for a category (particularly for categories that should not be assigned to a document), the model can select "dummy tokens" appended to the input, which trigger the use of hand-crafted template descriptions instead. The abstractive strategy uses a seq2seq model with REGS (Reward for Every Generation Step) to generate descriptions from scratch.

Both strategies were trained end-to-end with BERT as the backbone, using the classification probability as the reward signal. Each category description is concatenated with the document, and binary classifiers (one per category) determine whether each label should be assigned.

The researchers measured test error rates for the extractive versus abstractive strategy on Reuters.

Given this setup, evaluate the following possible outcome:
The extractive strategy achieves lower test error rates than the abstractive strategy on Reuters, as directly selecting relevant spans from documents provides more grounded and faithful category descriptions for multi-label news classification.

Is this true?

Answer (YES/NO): NO